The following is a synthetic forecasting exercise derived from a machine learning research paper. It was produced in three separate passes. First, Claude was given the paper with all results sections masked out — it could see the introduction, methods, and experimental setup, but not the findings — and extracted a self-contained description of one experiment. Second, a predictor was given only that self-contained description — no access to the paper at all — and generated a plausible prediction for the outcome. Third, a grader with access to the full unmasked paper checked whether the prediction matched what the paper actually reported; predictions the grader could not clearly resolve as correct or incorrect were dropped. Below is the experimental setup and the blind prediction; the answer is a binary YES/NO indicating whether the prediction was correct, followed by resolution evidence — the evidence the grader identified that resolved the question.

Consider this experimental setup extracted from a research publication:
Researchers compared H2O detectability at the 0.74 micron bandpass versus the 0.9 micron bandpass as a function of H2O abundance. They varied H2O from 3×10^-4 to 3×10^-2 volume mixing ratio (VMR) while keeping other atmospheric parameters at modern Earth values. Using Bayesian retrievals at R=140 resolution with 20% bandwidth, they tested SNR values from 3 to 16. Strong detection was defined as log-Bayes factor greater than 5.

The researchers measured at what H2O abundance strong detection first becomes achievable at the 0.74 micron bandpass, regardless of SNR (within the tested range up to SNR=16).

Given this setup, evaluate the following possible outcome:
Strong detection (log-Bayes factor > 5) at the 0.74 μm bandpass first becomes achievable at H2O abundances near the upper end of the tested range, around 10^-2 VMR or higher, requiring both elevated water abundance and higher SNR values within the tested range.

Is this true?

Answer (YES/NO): NO